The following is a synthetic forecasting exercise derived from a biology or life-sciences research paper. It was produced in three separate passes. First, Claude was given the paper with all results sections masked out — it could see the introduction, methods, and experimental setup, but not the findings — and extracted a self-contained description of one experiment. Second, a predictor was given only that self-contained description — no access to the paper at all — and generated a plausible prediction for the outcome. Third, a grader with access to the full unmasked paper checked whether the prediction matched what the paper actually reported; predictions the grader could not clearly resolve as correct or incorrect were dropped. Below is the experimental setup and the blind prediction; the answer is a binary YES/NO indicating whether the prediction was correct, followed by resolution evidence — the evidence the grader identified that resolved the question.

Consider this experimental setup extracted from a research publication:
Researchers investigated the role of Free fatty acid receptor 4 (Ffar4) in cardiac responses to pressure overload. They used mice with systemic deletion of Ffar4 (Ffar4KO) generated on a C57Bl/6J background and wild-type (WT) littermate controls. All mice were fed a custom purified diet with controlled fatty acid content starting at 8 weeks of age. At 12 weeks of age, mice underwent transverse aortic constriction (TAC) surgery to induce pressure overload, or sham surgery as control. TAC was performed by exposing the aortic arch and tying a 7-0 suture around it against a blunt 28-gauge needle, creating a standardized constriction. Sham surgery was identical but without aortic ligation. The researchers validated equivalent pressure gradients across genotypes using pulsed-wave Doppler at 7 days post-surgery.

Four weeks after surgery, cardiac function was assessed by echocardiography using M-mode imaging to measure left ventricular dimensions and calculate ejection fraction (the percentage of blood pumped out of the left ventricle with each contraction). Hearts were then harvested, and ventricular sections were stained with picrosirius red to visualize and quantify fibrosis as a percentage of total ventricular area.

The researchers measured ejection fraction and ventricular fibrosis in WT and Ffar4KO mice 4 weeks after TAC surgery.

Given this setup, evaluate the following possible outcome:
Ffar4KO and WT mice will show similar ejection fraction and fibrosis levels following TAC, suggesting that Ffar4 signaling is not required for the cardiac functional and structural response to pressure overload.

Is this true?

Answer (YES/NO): NO